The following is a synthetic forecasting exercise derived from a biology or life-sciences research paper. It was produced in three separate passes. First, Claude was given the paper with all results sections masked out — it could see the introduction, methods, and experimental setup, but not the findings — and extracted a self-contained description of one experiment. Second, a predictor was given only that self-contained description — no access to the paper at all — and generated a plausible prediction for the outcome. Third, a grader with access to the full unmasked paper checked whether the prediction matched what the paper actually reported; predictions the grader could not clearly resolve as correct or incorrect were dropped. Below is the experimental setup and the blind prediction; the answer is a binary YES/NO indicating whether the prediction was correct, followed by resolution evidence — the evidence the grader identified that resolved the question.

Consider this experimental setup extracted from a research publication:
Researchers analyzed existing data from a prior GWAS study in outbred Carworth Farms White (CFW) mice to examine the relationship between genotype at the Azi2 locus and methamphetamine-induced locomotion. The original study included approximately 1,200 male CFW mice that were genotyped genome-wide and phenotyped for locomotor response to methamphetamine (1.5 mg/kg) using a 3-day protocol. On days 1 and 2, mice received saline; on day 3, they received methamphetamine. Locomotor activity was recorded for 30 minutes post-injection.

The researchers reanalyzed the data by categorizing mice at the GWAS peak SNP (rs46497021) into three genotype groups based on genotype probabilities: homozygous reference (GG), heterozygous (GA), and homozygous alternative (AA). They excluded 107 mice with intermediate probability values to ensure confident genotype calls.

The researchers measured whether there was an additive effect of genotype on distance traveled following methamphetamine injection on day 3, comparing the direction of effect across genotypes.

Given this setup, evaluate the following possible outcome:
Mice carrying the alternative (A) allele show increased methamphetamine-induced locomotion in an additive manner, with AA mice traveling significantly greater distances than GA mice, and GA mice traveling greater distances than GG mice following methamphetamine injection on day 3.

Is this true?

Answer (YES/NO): YES